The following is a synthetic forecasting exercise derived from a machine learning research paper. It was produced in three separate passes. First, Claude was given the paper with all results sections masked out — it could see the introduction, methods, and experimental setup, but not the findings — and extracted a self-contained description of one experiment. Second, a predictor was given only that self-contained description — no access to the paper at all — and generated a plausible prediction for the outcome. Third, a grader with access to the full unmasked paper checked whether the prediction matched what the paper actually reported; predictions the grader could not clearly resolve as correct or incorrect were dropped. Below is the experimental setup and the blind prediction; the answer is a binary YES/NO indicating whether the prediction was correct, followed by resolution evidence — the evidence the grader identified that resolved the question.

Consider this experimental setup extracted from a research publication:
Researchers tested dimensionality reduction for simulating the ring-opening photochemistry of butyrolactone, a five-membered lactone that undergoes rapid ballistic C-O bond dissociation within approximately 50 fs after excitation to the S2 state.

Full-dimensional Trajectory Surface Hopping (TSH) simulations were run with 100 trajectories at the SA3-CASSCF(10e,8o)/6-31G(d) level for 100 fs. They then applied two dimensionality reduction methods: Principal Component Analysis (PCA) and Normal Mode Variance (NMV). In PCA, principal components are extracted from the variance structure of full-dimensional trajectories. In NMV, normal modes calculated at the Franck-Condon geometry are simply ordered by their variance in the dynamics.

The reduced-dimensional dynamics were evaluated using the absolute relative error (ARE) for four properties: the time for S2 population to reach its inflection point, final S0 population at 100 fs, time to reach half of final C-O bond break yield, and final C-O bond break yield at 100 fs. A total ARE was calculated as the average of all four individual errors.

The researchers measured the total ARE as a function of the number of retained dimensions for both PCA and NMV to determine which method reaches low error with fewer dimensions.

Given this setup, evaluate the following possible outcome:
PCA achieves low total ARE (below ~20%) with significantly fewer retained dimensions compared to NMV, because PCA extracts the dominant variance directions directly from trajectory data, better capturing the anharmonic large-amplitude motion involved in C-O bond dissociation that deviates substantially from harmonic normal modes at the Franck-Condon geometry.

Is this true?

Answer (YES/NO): YES